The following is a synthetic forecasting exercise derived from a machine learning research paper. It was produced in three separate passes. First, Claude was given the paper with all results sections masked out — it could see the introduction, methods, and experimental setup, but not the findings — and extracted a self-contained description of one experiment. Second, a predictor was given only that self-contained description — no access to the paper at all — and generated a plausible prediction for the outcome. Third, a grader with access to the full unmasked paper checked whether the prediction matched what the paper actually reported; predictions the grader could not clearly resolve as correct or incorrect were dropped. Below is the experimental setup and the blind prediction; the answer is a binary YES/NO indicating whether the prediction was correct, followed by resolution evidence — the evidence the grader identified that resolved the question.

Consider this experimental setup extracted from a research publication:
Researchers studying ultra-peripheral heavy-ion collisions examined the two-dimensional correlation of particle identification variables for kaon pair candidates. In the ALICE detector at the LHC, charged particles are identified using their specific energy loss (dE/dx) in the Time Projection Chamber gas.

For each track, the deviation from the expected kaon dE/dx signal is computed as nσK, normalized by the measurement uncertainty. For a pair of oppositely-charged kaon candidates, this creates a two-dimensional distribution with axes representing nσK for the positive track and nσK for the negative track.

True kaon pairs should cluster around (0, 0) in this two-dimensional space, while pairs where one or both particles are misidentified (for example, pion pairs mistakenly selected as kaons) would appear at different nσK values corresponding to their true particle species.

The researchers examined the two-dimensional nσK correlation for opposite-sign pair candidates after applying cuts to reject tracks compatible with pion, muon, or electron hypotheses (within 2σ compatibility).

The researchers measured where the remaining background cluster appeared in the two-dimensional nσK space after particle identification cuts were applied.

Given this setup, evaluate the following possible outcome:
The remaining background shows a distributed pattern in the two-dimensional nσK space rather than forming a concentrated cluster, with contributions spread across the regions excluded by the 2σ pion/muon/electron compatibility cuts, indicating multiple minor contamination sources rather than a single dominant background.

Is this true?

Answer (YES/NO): NO